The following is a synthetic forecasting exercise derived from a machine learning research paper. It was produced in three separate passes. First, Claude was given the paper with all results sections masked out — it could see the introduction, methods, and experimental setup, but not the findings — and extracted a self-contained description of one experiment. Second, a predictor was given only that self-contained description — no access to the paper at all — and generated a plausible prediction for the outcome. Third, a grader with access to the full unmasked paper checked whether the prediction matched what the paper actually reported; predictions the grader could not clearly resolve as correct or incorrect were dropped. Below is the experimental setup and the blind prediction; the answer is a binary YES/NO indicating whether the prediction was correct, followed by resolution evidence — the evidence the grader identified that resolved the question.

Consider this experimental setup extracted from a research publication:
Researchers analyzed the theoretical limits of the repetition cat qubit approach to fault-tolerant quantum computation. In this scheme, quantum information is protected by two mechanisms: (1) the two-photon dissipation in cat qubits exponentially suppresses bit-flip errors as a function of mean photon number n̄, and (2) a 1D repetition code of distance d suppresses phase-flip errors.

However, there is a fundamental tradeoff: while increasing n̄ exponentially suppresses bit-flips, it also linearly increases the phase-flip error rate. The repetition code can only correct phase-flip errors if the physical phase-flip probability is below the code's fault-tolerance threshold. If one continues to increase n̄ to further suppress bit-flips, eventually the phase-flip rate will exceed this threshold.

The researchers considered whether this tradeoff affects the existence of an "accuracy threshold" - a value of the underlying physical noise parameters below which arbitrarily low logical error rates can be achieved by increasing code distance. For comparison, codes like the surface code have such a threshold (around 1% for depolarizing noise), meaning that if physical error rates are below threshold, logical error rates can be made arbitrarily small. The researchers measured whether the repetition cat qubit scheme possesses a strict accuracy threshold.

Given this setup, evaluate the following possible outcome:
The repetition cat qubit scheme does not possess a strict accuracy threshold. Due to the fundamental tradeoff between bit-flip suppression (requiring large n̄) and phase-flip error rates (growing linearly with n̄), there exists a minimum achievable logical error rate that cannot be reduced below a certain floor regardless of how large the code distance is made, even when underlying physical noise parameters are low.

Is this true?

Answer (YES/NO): YES